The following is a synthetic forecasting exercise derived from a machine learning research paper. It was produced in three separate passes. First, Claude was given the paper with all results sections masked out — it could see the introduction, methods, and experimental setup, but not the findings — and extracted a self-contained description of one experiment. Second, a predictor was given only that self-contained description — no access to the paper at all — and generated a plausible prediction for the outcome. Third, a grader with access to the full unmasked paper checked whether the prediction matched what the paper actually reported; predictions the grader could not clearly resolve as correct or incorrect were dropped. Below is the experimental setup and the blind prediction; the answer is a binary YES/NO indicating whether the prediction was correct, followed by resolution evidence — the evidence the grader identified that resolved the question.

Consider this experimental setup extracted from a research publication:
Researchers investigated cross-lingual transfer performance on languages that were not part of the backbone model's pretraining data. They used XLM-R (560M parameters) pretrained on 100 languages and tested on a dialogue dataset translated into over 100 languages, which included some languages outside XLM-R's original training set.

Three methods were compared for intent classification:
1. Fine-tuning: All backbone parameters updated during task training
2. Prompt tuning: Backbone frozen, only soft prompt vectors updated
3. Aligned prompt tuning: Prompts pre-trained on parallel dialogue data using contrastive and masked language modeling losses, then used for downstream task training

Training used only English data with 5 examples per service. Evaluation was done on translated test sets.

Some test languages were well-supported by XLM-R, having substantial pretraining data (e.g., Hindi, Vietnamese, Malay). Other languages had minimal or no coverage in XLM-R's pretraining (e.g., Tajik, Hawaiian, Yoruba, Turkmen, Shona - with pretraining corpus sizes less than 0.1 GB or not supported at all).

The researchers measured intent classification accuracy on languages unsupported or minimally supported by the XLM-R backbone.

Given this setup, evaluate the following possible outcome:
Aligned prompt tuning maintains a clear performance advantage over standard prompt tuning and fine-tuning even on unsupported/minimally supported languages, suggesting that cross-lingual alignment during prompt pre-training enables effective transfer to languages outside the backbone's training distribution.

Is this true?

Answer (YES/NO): NO